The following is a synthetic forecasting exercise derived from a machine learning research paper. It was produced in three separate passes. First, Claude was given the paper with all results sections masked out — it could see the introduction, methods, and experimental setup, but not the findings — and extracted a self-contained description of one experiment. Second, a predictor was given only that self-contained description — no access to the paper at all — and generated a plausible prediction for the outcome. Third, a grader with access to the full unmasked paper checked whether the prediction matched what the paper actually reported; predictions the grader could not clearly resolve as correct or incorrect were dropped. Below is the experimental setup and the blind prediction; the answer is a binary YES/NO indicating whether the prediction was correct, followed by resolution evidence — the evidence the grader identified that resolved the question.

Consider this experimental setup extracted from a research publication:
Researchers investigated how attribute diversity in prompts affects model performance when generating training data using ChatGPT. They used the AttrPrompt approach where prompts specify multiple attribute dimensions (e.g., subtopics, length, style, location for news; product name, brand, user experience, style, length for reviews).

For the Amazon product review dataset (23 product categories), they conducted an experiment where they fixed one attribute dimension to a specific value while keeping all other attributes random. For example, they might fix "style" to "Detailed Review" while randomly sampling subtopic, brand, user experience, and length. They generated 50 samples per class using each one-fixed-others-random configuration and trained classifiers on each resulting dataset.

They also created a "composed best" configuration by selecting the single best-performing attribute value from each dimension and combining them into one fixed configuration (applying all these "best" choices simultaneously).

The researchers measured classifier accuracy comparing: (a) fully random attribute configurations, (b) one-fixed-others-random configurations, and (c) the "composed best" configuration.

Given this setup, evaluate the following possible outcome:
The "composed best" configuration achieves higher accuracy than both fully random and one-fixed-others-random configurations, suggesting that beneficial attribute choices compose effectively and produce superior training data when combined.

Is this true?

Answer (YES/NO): NO